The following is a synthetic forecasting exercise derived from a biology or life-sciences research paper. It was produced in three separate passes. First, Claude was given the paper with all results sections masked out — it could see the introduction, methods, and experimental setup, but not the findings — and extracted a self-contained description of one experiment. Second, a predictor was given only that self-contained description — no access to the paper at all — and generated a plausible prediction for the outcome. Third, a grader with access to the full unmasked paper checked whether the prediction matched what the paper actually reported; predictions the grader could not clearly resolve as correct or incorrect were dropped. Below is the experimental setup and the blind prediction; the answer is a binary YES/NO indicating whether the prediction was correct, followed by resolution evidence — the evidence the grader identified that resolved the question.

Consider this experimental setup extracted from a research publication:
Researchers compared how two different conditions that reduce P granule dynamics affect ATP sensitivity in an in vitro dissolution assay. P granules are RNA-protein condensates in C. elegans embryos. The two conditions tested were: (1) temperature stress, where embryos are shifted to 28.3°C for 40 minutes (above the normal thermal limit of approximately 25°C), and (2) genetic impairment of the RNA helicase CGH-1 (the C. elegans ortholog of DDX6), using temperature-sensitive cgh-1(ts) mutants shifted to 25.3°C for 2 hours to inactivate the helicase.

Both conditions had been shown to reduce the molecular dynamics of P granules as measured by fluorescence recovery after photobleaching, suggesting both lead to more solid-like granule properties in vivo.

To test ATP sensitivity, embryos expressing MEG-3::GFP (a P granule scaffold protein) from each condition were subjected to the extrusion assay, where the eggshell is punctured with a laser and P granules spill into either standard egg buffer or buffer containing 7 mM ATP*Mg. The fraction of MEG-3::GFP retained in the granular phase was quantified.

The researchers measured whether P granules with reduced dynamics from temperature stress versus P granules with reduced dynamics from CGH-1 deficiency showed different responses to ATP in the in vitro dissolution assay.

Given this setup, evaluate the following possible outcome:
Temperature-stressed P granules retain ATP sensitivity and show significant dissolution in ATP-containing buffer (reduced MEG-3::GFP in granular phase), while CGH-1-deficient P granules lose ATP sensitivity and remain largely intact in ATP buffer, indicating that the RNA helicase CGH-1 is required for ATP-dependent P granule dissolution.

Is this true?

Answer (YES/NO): YES